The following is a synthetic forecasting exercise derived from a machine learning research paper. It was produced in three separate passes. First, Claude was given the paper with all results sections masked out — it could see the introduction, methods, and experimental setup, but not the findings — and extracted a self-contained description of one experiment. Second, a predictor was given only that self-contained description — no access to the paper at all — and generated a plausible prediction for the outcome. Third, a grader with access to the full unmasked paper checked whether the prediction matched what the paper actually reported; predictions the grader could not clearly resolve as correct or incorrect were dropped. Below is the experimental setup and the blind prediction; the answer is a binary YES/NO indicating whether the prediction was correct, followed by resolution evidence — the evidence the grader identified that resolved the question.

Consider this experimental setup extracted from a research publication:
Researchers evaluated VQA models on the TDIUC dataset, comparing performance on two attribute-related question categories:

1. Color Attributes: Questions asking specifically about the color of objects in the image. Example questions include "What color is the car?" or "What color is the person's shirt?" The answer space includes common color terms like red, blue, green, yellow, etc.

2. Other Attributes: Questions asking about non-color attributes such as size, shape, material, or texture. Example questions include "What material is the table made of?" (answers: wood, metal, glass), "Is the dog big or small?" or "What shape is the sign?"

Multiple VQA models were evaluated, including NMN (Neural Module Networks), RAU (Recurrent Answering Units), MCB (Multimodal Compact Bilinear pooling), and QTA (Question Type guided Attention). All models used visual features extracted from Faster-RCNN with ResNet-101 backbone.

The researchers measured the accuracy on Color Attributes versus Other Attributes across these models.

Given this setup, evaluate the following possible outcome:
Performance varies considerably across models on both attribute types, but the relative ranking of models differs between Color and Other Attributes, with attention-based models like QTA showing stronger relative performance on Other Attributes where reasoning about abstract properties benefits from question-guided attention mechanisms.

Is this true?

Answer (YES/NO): NO